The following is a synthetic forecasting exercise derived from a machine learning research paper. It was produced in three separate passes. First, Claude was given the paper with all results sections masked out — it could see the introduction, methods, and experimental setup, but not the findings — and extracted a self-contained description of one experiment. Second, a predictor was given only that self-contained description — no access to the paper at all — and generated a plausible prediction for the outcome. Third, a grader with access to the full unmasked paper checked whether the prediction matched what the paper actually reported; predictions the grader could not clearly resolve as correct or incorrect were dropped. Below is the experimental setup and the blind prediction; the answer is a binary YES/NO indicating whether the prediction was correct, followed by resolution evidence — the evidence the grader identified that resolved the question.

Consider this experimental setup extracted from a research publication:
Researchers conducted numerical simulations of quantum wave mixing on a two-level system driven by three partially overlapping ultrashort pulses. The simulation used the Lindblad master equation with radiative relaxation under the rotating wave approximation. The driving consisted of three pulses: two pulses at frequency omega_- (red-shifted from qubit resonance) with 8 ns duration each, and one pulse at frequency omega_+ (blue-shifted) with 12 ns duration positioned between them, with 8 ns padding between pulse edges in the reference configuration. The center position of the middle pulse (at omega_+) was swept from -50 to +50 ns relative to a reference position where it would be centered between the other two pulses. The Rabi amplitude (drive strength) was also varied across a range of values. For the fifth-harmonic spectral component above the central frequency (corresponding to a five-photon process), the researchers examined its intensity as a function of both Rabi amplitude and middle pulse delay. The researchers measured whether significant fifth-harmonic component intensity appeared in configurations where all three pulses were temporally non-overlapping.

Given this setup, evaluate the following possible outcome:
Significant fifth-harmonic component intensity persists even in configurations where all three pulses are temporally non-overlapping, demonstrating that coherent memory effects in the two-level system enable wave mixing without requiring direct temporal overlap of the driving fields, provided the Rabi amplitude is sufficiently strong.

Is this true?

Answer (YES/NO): NO